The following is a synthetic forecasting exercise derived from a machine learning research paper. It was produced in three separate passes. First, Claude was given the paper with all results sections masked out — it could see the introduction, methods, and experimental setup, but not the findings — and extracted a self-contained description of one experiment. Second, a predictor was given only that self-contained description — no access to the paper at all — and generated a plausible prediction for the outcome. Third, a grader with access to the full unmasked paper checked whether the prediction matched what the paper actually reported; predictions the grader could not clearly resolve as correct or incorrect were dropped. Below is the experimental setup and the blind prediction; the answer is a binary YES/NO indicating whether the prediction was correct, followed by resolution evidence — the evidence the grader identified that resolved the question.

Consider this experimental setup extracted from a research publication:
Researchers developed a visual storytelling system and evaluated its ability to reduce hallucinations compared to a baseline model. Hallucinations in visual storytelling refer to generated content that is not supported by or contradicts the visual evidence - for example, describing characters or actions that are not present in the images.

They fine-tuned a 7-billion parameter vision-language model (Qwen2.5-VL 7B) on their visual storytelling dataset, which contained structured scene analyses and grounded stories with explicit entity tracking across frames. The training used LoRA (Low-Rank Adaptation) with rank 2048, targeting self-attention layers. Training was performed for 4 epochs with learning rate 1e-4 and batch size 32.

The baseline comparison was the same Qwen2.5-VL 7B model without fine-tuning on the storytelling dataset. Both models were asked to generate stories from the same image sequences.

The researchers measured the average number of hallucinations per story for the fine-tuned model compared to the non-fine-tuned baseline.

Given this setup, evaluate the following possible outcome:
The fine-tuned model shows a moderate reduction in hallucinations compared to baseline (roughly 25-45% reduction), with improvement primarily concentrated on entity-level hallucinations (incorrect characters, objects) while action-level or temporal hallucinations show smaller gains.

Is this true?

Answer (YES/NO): NO